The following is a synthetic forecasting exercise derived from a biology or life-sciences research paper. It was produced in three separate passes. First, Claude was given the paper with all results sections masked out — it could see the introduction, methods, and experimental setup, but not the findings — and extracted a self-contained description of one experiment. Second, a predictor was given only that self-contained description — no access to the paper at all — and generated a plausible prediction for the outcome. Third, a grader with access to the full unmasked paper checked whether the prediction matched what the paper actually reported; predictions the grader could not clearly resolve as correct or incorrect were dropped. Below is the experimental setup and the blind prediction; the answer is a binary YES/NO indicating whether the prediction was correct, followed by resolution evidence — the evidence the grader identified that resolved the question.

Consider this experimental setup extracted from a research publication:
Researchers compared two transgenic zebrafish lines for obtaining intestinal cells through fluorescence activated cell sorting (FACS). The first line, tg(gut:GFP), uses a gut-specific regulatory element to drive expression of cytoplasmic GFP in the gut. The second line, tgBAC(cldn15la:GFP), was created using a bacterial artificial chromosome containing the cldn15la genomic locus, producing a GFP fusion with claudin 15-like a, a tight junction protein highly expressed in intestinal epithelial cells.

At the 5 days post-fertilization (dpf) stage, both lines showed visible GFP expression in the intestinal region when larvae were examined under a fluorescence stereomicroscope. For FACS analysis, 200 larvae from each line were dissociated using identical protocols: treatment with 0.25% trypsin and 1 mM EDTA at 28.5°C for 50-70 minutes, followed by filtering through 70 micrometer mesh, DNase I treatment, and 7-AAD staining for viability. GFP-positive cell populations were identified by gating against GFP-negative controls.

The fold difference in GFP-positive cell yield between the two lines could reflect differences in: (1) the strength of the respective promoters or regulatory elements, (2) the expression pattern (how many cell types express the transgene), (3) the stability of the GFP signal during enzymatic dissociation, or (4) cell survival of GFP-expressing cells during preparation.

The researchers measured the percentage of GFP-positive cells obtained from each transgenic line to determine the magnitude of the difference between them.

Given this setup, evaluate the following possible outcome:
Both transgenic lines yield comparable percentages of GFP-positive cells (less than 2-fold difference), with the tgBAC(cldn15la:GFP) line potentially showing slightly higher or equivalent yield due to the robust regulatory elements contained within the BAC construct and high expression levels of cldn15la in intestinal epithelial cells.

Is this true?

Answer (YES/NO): NO